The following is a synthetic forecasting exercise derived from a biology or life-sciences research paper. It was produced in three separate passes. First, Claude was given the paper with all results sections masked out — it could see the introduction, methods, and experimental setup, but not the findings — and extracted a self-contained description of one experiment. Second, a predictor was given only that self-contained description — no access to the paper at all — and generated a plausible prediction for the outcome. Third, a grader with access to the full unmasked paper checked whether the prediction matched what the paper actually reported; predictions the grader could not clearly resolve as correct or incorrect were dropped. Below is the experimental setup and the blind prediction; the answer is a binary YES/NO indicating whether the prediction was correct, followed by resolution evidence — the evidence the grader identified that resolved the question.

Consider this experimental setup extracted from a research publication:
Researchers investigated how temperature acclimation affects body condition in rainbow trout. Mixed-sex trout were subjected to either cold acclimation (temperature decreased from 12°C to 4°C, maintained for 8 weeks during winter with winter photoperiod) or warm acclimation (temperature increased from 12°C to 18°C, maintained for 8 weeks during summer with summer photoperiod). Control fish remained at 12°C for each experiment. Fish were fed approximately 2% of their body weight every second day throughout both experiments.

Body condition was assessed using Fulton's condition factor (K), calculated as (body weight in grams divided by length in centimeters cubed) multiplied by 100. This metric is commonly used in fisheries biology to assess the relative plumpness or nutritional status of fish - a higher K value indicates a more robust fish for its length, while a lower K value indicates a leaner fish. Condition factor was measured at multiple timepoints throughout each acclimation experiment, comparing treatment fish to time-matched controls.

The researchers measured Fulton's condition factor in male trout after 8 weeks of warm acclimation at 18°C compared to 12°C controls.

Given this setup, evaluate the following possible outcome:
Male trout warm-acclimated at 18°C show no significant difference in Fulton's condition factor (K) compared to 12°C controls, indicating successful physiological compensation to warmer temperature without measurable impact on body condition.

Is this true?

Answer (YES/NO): YES